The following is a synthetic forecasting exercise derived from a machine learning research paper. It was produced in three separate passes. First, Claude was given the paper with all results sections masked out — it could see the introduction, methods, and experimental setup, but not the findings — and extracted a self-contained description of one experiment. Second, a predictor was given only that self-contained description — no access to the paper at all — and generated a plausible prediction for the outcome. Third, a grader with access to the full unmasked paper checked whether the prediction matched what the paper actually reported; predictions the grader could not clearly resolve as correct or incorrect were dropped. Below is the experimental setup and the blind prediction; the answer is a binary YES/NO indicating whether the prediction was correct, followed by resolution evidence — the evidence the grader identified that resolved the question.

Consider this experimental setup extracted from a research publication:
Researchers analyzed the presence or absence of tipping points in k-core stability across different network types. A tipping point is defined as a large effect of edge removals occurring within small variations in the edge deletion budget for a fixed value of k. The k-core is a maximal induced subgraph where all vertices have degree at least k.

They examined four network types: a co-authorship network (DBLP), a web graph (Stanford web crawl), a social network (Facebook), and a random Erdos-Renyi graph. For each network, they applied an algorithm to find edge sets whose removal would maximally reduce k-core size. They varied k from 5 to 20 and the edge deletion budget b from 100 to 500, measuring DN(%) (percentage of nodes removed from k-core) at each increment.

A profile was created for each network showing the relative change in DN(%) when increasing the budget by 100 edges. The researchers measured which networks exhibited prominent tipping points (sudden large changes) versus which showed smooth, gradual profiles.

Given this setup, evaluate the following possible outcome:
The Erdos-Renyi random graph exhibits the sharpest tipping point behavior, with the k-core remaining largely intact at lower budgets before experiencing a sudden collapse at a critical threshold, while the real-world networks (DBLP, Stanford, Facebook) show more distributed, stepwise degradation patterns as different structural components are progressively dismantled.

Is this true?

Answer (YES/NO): NO